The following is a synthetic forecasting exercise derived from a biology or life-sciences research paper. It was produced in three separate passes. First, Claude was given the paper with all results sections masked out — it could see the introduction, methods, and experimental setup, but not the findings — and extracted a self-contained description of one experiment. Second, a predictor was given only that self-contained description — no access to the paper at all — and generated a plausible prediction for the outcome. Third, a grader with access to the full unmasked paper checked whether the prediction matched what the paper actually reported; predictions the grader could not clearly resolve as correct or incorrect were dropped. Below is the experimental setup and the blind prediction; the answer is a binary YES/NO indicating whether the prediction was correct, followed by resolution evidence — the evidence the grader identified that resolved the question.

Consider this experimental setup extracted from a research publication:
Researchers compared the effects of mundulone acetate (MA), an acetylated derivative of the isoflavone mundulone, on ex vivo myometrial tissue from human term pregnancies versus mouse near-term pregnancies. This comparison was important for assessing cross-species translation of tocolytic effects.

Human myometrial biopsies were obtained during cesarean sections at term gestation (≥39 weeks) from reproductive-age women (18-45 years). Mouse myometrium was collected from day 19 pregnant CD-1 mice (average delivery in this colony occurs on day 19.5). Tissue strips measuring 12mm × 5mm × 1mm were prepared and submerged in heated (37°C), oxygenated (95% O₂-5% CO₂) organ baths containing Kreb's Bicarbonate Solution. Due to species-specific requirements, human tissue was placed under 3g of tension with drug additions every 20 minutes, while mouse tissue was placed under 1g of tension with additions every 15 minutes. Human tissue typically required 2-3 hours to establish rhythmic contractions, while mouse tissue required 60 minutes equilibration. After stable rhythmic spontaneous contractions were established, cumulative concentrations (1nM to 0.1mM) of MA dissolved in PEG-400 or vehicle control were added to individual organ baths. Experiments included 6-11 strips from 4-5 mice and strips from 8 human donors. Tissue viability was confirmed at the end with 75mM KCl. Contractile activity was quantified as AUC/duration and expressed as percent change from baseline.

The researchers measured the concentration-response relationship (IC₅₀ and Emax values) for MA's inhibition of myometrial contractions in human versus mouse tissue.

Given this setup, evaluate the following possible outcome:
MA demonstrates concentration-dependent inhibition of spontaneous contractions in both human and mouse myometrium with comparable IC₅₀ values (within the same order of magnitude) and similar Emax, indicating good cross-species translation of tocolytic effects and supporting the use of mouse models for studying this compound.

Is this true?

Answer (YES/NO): NO